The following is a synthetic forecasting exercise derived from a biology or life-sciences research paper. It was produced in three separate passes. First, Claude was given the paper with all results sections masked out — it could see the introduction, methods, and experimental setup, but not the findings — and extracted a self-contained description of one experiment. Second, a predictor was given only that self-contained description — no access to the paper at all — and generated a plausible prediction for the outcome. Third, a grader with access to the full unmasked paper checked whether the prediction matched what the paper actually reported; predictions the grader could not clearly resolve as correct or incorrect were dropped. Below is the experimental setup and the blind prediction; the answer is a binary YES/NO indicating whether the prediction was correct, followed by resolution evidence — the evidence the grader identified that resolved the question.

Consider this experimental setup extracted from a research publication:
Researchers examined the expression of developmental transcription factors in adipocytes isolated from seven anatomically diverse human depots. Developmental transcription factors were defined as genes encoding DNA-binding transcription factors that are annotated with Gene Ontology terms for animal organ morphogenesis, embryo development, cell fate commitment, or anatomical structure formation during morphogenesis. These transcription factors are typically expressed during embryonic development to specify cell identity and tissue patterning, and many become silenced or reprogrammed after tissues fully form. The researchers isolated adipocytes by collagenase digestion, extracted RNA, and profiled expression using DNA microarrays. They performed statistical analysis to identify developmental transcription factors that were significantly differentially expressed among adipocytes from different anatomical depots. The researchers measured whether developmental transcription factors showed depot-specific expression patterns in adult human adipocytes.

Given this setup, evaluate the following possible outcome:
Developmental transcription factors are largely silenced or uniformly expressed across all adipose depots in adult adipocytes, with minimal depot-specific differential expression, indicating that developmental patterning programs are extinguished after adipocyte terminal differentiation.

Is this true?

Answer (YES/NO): NO